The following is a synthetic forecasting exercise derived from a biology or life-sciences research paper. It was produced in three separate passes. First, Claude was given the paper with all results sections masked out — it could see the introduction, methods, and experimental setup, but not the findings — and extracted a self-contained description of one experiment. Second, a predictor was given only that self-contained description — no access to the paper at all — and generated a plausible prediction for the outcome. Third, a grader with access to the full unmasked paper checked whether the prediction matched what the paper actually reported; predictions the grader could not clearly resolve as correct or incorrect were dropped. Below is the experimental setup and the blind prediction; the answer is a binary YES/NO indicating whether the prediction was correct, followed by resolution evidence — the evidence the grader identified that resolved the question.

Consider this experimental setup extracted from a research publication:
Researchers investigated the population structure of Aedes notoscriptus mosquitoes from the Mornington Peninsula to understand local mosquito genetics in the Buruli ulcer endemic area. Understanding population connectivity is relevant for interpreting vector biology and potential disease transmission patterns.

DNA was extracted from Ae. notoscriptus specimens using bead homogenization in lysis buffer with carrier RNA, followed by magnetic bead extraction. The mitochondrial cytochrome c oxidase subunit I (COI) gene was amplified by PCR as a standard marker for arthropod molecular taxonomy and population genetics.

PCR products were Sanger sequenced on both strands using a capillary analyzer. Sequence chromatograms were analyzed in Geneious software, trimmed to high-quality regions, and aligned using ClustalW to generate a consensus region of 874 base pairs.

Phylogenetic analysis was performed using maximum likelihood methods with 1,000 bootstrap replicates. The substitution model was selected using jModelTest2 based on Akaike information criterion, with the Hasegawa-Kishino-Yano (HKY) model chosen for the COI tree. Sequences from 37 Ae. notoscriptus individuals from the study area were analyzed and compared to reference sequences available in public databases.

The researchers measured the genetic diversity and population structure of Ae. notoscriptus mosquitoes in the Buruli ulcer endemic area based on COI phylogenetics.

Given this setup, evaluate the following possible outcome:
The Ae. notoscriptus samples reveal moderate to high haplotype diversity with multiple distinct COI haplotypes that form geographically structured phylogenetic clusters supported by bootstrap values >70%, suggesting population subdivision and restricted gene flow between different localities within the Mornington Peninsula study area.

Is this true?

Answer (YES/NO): NO